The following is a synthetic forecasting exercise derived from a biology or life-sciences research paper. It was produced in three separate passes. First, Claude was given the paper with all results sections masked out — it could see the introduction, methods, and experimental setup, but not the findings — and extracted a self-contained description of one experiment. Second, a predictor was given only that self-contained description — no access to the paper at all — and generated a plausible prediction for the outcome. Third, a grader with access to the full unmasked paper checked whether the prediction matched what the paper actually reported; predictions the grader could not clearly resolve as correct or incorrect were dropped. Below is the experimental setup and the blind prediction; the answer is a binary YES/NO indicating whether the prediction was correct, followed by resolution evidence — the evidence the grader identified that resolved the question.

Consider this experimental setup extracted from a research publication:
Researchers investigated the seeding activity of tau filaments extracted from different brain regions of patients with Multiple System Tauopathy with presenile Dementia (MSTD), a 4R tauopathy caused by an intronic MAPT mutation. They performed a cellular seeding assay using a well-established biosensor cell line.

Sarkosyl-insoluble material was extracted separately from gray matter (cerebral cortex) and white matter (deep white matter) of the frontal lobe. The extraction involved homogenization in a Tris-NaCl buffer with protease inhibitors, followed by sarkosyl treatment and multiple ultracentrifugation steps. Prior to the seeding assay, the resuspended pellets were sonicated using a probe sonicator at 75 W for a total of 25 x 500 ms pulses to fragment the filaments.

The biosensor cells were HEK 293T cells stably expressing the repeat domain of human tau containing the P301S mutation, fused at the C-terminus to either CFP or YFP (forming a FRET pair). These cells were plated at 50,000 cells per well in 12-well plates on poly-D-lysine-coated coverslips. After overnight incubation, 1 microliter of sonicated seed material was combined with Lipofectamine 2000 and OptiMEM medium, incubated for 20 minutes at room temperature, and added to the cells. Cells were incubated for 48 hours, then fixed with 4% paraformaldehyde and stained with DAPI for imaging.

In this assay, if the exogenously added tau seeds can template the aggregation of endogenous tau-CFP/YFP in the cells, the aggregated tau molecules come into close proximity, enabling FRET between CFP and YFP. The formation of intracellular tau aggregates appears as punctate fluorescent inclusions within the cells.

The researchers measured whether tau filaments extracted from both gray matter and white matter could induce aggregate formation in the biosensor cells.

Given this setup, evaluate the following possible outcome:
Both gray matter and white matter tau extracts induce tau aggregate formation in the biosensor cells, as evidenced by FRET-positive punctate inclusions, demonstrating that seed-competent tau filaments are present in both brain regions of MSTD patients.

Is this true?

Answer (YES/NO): YES